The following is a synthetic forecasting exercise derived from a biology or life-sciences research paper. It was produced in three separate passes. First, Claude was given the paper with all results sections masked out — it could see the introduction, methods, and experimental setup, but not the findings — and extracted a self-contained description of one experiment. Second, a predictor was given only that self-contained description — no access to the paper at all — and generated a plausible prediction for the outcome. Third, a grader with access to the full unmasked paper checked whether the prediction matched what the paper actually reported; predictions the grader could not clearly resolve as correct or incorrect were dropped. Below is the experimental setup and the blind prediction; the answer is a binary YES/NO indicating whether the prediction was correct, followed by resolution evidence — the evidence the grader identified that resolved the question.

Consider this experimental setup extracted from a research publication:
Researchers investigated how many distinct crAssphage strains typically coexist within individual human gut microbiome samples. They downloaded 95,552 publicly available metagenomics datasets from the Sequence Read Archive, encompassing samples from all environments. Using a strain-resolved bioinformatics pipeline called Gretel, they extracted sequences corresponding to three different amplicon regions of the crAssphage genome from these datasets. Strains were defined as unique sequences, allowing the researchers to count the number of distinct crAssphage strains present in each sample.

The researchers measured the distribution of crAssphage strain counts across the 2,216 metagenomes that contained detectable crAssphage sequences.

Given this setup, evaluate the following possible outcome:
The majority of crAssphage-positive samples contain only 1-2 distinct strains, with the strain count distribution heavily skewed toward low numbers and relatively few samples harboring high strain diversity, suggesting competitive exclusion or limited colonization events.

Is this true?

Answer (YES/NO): YES